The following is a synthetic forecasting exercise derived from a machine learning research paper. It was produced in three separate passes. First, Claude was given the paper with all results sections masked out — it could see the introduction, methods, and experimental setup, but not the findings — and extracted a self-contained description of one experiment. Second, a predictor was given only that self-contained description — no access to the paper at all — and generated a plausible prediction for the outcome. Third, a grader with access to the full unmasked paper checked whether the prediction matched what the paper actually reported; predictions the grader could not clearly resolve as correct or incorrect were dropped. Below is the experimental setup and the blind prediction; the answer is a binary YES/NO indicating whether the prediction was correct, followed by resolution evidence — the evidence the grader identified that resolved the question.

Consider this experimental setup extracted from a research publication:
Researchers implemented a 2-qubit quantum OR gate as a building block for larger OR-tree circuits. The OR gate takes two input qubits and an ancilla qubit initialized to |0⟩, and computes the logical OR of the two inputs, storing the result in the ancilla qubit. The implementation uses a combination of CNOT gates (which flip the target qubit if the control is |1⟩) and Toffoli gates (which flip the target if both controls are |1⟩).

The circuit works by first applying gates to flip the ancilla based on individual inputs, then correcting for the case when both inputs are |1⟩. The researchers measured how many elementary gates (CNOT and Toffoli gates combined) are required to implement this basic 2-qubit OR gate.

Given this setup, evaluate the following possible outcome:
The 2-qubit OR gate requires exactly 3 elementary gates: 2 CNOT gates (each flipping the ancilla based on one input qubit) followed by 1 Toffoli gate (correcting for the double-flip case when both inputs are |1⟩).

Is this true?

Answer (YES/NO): YES